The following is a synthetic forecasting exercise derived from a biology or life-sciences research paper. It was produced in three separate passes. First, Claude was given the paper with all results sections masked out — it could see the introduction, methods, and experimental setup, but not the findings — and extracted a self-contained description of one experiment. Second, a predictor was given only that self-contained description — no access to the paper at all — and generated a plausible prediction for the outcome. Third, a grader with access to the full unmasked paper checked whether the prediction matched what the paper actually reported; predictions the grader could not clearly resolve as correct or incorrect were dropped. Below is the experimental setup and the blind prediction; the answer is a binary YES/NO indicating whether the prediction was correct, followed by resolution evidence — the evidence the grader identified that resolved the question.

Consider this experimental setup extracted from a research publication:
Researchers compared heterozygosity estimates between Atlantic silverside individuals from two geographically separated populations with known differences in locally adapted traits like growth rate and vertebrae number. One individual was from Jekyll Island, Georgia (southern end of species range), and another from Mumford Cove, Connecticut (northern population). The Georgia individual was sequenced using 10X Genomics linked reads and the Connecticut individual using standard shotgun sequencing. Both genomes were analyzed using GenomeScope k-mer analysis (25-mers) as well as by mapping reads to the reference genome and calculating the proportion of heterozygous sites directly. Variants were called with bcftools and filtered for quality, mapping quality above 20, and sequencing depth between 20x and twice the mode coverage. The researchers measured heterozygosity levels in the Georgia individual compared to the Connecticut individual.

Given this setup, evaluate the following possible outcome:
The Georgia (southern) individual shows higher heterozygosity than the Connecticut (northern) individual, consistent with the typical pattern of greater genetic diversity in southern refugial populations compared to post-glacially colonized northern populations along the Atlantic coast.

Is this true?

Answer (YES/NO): NO